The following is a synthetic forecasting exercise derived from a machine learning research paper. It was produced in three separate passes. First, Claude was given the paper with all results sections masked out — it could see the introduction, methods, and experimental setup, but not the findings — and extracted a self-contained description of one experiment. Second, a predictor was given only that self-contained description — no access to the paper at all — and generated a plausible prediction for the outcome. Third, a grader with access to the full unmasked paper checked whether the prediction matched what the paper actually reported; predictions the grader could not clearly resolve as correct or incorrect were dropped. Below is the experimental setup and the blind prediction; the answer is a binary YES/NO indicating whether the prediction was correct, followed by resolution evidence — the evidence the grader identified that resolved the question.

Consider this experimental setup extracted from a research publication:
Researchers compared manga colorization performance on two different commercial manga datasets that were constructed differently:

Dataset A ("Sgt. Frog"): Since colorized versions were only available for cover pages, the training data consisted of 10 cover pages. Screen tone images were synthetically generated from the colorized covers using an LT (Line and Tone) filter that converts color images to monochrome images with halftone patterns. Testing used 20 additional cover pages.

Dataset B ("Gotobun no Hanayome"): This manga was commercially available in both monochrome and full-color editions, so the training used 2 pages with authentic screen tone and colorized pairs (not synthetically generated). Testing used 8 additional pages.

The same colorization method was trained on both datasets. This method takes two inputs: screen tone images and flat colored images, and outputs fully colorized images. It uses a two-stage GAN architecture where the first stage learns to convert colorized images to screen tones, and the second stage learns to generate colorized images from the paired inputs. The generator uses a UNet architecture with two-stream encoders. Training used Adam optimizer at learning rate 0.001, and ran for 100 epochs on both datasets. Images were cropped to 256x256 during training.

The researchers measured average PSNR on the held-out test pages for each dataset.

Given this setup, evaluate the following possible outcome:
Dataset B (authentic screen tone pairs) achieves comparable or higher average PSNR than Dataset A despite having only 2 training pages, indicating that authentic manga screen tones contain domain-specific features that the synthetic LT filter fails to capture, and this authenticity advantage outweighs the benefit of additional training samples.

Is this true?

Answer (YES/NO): NO